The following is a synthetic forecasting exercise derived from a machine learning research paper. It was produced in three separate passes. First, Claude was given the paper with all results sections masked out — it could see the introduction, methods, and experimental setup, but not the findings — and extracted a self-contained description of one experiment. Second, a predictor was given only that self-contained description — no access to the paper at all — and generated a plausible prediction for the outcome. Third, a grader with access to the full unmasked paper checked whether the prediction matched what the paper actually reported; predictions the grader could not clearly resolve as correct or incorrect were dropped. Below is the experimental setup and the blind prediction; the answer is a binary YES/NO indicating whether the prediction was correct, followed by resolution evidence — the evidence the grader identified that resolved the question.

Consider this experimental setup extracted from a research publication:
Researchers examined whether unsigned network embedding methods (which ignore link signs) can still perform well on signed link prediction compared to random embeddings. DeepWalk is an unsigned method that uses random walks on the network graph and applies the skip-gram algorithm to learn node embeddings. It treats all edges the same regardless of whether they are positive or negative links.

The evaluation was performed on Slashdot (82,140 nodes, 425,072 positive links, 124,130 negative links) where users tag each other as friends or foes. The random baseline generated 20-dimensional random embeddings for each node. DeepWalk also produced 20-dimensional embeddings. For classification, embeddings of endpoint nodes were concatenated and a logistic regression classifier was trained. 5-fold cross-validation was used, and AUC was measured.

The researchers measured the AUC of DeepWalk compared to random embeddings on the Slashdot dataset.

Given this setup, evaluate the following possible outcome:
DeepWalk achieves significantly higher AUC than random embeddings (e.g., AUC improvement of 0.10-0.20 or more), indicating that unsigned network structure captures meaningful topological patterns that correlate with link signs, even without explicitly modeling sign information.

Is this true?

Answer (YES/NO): NO